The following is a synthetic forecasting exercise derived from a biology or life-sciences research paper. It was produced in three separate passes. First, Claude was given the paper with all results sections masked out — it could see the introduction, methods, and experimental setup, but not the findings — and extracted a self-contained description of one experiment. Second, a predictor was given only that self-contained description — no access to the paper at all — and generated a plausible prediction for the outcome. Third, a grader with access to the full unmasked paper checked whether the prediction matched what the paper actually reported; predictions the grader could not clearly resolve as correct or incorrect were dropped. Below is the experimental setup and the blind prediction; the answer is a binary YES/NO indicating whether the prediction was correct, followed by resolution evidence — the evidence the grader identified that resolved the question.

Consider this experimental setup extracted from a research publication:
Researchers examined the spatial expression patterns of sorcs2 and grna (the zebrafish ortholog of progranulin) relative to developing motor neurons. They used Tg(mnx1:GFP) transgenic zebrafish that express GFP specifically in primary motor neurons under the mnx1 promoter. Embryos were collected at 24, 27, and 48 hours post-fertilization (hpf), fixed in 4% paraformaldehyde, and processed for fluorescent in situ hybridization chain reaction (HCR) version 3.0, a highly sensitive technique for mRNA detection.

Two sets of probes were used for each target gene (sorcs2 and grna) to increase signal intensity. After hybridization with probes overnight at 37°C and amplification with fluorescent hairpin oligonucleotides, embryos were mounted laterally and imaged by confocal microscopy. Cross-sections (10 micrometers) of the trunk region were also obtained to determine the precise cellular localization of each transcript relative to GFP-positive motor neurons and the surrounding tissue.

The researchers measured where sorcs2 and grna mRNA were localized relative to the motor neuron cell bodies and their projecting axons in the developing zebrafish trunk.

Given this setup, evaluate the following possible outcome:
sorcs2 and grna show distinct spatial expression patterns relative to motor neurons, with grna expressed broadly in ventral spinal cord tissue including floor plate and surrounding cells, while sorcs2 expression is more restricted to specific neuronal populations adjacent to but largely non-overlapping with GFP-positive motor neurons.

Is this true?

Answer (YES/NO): NO